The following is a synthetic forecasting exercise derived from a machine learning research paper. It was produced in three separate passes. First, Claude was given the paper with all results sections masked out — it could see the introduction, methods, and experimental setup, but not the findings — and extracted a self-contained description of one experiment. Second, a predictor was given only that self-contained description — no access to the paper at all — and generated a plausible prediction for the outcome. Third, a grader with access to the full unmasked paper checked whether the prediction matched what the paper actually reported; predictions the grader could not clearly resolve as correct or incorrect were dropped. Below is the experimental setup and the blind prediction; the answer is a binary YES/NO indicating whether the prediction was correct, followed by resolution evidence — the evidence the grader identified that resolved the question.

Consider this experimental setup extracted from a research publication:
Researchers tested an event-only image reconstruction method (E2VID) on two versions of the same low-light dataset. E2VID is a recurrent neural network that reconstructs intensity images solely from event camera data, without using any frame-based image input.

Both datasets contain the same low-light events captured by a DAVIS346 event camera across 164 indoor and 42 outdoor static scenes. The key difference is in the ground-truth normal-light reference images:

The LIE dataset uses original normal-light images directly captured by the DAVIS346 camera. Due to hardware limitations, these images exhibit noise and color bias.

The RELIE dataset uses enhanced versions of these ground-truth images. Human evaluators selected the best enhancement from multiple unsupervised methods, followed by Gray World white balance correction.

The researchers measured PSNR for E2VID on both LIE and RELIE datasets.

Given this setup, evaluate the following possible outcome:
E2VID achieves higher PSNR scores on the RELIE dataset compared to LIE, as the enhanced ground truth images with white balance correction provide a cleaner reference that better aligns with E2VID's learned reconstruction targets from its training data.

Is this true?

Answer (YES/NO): YES